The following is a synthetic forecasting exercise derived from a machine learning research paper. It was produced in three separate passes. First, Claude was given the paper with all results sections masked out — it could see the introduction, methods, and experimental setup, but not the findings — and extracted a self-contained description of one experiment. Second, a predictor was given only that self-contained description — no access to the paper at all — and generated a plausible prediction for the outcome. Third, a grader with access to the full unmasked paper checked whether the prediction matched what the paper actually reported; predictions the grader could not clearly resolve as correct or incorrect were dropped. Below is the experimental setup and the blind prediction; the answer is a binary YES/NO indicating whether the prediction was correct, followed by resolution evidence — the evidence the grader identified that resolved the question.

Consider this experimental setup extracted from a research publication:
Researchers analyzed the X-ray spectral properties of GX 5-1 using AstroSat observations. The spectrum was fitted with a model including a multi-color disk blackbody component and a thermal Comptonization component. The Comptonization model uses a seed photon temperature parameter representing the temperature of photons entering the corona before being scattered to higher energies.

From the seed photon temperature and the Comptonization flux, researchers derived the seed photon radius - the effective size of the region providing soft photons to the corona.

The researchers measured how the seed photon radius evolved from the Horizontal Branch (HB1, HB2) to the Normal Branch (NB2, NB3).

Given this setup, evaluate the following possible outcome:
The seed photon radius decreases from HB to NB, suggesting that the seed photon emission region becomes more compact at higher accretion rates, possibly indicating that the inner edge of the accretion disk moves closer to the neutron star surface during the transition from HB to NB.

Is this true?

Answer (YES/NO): NO